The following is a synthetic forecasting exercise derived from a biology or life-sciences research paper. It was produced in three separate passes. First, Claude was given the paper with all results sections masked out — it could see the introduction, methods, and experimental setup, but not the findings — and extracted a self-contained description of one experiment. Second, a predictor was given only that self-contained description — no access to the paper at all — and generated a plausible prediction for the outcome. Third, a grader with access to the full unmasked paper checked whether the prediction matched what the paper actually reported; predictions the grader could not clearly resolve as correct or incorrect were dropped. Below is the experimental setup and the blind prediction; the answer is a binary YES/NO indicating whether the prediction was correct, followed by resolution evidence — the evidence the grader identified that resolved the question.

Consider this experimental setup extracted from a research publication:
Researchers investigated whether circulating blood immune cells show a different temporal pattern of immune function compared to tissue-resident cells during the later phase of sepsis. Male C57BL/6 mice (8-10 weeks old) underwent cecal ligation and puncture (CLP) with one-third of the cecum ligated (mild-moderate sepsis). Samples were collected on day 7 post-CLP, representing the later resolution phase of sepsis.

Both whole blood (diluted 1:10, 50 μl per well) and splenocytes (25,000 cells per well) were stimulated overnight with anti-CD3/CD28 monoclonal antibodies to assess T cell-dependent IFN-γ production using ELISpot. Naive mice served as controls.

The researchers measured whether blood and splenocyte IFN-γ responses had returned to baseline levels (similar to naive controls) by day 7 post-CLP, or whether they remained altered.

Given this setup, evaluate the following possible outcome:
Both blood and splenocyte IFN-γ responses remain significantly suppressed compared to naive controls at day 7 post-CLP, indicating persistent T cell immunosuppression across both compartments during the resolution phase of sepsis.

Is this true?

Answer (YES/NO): NO